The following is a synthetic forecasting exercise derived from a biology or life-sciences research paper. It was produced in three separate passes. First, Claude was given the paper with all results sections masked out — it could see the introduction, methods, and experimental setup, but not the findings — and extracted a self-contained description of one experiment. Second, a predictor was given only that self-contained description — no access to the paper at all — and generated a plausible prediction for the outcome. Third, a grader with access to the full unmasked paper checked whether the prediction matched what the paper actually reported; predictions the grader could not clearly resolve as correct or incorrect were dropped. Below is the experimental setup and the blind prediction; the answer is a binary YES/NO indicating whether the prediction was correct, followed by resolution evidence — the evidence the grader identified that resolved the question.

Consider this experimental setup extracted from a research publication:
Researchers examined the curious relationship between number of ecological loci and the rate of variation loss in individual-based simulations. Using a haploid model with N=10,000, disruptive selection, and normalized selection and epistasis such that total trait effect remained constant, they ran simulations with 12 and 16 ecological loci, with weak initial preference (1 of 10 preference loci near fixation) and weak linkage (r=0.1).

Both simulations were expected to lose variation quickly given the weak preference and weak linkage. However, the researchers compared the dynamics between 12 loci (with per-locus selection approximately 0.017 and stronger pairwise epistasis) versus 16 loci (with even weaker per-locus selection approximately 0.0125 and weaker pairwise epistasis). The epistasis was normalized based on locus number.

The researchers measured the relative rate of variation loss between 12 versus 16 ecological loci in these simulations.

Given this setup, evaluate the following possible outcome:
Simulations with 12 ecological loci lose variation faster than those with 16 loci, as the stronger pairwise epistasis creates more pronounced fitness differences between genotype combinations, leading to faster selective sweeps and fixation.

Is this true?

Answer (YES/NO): YES